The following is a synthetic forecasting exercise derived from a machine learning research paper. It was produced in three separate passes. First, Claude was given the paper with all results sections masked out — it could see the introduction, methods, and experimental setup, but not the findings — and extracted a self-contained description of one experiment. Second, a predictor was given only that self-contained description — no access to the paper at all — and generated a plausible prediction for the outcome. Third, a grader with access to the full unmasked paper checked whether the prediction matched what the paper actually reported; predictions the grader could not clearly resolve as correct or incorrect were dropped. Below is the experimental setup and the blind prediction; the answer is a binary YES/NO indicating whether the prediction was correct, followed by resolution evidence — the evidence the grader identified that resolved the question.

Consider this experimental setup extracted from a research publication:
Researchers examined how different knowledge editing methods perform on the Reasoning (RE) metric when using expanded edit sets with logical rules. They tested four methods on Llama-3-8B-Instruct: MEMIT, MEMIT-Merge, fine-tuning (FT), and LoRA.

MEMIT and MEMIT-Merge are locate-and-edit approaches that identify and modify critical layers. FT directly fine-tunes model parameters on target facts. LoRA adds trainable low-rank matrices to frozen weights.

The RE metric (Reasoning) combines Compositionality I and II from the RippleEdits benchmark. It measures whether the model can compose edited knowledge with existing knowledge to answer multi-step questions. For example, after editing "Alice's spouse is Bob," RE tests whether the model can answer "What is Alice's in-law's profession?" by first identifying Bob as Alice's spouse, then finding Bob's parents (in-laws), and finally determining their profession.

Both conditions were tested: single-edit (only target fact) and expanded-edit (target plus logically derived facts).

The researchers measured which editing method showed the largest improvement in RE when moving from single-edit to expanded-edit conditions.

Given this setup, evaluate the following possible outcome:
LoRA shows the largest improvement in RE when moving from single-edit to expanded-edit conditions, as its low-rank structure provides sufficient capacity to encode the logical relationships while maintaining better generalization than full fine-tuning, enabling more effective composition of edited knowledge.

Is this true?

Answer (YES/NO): NO